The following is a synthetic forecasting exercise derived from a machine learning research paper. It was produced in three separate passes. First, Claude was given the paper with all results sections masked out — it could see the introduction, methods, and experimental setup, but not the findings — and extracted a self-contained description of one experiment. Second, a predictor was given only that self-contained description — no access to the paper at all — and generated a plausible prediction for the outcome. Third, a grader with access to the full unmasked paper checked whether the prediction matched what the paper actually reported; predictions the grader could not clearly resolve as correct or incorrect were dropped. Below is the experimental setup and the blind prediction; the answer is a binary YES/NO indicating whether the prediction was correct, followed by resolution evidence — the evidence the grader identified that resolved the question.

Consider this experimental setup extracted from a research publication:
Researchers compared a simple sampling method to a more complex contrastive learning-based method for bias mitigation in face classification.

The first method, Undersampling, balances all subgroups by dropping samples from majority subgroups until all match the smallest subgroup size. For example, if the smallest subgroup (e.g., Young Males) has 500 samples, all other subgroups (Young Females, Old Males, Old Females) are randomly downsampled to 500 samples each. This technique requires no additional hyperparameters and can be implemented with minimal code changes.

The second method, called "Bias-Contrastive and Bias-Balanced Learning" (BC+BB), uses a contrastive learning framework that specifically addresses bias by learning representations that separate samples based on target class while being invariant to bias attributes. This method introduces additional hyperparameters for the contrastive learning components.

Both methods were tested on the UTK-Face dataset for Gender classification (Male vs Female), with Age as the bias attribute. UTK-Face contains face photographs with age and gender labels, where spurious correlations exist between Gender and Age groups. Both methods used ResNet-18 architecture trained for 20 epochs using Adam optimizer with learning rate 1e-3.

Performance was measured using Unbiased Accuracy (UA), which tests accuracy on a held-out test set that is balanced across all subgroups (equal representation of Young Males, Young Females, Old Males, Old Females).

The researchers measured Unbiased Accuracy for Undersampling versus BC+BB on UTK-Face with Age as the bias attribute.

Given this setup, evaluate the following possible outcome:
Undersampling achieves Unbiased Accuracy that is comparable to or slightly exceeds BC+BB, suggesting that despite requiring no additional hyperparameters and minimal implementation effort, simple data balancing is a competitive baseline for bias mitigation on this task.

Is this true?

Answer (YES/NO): NO